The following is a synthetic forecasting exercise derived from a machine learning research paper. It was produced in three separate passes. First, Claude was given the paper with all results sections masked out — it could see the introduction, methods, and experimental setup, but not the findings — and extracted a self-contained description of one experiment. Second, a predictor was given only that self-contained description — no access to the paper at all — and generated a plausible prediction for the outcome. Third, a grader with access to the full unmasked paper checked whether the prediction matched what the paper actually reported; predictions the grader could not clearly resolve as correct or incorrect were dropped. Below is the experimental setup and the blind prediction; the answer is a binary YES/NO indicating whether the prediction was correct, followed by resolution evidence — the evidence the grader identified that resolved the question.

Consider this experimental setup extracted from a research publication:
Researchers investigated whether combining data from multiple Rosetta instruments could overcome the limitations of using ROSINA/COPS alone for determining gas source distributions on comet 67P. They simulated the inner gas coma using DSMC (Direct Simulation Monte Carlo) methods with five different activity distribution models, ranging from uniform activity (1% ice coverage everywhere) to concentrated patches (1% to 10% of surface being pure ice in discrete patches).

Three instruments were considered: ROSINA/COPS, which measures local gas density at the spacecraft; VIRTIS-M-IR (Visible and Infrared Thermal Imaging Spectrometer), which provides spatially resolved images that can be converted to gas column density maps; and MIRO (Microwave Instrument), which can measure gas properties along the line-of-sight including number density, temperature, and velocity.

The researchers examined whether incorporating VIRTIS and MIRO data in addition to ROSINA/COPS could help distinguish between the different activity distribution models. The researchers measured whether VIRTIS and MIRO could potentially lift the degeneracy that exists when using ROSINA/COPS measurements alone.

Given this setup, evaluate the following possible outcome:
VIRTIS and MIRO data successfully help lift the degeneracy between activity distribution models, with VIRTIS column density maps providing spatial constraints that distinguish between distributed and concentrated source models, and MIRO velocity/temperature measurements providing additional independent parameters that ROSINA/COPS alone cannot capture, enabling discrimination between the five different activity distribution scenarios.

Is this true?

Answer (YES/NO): NO